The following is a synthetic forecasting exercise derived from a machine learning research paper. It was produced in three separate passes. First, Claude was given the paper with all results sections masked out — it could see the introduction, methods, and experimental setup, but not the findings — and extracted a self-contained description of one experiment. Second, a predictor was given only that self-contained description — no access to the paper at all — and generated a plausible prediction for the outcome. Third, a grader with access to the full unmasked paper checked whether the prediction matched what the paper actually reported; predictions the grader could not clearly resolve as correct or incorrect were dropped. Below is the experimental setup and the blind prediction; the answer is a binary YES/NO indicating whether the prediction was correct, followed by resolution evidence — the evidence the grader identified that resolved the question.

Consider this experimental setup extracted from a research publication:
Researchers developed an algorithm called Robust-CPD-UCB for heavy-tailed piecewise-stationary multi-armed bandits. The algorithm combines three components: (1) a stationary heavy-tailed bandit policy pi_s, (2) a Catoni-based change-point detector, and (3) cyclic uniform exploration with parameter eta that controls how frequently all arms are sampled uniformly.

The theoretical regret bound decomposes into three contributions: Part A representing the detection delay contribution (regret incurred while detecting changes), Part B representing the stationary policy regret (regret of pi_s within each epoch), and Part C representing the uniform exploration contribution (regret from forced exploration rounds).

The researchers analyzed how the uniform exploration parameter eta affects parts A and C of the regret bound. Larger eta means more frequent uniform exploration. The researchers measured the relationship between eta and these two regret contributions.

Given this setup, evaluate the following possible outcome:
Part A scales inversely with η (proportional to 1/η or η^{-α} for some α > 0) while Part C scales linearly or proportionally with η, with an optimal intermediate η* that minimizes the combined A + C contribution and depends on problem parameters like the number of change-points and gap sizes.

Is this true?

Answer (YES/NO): YES